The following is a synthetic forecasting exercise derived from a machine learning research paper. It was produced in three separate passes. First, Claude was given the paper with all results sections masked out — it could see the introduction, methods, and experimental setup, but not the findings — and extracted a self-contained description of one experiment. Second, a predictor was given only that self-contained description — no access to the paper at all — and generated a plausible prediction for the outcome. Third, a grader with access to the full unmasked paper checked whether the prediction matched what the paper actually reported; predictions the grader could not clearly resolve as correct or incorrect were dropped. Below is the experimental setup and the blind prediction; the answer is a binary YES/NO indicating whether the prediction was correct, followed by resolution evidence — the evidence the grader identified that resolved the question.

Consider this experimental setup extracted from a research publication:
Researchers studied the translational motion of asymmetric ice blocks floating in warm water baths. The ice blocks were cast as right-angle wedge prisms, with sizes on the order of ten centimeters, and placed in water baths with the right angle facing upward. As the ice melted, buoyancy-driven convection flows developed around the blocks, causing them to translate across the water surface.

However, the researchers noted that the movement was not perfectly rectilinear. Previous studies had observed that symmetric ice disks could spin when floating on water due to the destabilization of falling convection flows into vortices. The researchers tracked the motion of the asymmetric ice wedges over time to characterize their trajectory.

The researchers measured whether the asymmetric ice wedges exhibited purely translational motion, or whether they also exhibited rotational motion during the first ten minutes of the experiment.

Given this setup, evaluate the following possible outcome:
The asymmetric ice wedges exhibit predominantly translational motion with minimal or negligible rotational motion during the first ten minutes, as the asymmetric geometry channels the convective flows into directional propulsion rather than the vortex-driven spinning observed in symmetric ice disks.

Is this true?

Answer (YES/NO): NO